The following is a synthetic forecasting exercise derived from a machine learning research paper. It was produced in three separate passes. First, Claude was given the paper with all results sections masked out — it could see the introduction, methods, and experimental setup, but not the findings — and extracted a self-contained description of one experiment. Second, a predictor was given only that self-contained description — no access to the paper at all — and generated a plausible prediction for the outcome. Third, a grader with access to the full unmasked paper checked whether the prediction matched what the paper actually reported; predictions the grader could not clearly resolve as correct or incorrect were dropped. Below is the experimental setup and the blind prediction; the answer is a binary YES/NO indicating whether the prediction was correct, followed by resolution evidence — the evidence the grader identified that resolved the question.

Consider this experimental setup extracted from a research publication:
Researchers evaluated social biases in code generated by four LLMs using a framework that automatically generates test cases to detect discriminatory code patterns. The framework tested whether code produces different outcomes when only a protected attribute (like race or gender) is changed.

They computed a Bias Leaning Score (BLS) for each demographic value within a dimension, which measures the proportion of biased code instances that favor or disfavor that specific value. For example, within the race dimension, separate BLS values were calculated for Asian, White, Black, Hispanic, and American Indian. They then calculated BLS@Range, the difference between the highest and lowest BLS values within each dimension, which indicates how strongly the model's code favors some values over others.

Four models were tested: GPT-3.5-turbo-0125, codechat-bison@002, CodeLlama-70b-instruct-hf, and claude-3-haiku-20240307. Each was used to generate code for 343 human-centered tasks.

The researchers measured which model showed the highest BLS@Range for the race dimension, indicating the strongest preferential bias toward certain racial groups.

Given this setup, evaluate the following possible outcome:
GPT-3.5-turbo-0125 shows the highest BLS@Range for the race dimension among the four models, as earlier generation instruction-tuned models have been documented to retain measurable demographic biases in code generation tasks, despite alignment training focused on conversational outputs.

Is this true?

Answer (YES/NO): NO